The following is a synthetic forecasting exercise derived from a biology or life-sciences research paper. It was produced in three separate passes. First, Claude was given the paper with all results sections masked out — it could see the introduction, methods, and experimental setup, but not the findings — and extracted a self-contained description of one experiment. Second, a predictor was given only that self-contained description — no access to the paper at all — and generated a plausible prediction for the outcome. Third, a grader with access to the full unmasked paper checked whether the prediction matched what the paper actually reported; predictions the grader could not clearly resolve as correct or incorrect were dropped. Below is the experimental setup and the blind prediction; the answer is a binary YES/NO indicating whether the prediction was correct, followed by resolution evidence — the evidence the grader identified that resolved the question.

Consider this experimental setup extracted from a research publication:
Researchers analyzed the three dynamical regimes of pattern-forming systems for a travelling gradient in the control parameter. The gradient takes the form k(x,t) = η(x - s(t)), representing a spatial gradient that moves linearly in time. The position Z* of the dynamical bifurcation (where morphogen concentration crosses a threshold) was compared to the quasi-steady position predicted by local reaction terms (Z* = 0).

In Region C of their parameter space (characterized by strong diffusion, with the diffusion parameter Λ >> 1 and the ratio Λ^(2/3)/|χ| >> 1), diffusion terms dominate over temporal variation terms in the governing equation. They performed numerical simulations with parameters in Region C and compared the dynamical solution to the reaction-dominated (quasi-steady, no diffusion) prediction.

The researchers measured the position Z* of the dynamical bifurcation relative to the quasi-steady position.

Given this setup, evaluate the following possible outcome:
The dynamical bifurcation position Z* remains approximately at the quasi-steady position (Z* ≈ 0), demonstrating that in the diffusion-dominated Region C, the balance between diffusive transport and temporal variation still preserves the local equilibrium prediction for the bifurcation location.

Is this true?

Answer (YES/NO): NO